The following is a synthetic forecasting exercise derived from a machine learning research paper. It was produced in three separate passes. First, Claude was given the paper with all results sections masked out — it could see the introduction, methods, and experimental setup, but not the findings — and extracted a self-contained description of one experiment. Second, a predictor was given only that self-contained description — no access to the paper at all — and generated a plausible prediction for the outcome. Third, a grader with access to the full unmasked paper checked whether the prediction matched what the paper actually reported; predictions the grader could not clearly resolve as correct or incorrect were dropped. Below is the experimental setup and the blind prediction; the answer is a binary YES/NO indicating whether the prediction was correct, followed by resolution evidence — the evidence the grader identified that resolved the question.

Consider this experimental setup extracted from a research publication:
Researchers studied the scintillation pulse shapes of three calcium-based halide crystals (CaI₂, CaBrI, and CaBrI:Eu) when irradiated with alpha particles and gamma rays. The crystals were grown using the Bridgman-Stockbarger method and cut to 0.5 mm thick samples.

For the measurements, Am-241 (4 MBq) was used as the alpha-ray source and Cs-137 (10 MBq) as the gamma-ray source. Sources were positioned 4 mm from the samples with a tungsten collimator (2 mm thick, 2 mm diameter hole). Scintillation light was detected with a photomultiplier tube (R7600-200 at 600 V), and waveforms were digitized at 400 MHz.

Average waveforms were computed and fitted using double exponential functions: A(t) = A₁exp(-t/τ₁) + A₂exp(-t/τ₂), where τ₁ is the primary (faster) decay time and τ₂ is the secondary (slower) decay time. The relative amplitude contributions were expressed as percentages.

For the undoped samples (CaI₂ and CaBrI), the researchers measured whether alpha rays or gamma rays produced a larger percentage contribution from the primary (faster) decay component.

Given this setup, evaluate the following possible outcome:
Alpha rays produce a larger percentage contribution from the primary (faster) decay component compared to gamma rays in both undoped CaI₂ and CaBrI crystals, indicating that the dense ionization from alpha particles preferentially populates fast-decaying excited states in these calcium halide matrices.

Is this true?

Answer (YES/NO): YES